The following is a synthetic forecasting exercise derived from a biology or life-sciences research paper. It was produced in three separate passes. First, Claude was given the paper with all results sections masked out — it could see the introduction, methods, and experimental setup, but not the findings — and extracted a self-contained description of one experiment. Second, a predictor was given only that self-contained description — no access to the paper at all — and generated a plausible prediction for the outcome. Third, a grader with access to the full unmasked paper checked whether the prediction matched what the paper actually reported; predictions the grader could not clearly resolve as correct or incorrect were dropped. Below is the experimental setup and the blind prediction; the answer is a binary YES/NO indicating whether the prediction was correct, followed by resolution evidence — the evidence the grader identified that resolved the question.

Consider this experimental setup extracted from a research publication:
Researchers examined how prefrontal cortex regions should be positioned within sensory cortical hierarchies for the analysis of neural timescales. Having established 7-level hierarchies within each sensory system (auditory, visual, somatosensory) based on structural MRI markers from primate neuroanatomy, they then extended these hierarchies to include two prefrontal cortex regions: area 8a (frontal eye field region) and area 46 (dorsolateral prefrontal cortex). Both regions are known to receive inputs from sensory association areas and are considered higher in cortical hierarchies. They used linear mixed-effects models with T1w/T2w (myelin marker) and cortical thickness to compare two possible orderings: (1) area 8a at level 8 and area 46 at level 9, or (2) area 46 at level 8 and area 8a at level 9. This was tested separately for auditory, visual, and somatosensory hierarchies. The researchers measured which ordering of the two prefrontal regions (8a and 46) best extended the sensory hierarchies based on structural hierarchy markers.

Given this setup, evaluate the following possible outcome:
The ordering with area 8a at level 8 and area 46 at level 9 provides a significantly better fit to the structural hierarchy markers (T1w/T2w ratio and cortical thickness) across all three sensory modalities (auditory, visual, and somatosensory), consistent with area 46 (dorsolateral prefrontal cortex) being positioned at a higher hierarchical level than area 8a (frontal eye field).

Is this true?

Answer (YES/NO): YES